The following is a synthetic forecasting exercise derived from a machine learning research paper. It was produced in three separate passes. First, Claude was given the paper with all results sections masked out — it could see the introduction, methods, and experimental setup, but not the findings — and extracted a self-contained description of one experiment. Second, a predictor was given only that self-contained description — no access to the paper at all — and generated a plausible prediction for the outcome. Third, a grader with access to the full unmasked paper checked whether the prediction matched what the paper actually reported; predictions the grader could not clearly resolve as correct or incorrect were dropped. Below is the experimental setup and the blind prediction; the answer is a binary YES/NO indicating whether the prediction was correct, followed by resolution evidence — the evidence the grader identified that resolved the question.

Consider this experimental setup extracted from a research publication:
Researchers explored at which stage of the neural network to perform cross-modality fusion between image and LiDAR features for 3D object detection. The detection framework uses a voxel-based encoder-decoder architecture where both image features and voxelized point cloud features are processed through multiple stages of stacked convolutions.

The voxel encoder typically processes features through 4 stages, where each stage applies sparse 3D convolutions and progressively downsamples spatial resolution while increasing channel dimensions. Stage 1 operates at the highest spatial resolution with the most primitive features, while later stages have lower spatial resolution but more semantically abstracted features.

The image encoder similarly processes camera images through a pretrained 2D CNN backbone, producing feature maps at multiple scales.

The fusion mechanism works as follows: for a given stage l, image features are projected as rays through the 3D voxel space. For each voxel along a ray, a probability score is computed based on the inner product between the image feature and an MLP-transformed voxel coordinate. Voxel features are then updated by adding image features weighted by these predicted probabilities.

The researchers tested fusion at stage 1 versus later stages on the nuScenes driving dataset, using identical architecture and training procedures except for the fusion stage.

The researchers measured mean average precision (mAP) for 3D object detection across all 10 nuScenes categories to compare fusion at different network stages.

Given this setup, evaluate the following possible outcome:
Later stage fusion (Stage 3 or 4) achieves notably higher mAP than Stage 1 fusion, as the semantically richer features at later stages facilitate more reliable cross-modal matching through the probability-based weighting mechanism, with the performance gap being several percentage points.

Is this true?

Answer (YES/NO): NO